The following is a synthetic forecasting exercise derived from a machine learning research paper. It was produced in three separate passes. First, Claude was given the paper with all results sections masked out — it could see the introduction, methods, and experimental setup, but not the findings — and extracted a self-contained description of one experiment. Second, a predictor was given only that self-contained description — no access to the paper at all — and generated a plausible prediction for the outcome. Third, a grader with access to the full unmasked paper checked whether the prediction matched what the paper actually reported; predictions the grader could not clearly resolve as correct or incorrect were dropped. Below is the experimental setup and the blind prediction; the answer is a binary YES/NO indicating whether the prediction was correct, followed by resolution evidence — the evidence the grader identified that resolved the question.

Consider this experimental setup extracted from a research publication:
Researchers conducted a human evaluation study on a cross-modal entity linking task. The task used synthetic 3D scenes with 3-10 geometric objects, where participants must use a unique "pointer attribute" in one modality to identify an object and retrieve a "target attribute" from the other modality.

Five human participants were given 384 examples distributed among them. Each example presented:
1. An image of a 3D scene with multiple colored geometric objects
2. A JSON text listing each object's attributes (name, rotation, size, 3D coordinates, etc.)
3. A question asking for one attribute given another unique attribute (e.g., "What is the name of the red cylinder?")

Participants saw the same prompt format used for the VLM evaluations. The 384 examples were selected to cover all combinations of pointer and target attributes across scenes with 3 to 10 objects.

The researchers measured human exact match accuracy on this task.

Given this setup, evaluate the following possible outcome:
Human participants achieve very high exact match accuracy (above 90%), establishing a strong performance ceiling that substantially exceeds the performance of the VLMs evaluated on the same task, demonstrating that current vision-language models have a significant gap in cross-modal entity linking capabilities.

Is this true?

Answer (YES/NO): YES